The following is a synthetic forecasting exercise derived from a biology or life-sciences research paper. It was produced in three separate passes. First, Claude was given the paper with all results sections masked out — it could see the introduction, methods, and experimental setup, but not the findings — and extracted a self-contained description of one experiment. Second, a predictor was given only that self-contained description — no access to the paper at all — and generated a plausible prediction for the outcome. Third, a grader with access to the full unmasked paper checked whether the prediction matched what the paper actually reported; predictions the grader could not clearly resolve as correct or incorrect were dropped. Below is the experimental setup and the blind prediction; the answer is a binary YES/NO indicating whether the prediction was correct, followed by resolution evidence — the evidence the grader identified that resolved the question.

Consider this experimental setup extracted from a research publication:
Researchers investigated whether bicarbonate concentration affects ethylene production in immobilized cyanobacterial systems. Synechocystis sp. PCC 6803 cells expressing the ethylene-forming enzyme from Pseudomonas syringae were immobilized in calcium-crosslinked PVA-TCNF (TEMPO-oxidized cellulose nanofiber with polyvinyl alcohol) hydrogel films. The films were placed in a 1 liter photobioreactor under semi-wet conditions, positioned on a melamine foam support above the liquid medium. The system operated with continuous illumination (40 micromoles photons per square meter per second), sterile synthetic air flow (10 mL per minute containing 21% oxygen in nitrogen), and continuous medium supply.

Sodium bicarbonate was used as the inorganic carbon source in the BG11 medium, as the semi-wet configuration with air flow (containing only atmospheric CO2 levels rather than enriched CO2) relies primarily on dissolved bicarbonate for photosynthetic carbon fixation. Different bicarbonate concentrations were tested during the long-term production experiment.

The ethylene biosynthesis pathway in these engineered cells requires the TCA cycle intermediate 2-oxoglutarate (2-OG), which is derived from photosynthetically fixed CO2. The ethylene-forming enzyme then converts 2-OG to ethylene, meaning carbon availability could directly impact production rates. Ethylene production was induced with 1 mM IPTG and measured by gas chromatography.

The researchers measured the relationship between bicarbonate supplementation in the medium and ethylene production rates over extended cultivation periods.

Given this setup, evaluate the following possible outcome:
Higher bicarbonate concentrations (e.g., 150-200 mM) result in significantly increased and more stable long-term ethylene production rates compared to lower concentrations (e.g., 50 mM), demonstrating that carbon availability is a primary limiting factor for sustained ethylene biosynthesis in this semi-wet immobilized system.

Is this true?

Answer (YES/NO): NO